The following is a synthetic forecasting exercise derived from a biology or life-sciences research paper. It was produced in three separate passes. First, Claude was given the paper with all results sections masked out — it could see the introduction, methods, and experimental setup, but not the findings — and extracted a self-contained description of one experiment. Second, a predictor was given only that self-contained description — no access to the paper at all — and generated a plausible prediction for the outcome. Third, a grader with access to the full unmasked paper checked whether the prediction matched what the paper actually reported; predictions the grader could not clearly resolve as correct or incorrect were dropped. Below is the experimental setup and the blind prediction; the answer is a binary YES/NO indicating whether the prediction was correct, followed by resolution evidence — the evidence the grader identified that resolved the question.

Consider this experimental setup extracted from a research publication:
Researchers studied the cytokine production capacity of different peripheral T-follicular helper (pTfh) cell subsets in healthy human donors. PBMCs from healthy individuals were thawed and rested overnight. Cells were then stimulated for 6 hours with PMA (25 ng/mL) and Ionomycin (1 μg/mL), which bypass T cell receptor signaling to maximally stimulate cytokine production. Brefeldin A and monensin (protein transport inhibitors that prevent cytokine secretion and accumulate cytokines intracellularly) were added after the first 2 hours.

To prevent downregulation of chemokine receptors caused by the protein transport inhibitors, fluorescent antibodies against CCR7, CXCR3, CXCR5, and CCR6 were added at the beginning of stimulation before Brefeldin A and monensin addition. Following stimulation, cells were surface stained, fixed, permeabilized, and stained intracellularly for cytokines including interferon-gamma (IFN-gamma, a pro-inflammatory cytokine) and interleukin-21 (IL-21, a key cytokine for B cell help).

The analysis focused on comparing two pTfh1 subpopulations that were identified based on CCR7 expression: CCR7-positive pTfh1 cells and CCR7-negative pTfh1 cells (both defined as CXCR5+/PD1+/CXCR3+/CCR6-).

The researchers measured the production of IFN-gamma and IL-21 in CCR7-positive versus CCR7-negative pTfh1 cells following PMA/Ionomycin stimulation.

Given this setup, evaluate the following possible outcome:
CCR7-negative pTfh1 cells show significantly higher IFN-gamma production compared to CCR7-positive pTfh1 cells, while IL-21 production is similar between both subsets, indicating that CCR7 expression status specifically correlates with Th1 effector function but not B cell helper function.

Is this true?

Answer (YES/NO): YES